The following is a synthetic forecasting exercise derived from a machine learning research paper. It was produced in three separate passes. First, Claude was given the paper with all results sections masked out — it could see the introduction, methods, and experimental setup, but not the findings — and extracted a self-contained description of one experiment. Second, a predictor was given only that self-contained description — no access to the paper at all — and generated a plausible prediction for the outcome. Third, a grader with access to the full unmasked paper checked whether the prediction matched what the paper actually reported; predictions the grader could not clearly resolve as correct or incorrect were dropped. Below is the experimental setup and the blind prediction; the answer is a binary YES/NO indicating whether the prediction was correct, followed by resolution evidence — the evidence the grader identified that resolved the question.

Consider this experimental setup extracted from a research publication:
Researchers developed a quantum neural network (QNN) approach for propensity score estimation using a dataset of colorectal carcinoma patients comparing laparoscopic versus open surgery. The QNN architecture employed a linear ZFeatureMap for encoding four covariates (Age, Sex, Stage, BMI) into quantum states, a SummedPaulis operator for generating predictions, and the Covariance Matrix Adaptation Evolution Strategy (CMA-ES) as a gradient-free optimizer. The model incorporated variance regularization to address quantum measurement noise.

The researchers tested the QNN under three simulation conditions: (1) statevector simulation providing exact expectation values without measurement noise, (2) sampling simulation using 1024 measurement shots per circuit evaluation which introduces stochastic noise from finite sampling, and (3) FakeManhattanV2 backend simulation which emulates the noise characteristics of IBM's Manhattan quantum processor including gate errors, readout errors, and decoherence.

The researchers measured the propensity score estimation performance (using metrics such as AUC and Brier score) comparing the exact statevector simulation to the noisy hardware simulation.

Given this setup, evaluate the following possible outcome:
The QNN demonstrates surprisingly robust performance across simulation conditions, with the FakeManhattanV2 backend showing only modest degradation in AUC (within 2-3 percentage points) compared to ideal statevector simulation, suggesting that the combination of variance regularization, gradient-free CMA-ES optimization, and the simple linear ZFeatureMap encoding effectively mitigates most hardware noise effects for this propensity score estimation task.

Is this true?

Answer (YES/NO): NO